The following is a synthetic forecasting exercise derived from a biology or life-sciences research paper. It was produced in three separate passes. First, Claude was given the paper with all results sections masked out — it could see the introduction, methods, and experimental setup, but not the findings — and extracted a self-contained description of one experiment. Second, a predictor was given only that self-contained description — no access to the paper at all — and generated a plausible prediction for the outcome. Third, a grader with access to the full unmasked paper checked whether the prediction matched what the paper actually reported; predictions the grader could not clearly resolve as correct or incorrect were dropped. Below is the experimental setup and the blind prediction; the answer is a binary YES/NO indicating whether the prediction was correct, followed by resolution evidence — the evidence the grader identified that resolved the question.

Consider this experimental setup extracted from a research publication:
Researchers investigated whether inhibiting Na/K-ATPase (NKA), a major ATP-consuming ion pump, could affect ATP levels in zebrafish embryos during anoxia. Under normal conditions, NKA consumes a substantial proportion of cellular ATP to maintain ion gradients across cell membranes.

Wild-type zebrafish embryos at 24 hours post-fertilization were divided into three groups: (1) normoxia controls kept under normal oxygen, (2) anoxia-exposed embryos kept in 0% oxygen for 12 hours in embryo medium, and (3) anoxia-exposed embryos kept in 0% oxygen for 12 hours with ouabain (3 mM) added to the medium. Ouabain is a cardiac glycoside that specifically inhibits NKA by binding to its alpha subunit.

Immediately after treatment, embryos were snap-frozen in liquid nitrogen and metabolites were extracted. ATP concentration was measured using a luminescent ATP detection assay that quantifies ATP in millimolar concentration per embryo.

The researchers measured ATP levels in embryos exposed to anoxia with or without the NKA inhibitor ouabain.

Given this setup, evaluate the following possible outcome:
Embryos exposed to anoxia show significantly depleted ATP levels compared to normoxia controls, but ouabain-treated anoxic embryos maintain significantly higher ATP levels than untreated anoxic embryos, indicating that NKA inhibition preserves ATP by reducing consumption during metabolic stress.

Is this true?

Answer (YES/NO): NO